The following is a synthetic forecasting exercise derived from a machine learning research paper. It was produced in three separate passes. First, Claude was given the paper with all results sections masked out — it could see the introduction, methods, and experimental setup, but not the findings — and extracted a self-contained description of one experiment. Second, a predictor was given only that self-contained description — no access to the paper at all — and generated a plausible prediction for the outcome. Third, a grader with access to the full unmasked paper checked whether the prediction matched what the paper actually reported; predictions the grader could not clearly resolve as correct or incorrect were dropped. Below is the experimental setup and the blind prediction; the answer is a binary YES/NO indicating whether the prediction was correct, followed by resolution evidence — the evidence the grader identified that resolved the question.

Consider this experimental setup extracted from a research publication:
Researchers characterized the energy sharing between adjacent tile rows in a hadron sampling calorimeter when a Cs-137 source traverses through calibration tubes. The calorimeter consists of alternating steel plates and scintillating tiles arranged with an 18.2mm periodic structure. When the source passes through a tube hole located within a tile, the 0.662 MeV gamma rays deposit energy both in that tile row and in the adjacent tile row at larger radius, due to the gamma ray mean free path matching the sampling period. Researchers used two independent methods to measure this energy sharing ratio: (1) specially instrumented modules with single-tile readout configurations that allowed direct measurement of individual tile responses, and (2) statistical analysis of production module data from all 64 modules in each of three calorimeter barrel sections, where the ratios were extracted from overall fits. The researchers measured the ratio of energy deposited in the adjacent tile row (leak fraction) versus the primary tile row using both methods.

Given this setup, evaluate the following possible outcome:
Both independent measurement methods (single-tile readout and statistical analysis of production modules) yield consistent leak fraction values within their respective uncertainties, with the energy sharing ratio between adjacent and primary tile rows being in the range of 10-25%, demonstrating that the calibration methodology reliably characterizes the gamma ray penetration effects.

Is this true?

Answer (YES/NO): YES